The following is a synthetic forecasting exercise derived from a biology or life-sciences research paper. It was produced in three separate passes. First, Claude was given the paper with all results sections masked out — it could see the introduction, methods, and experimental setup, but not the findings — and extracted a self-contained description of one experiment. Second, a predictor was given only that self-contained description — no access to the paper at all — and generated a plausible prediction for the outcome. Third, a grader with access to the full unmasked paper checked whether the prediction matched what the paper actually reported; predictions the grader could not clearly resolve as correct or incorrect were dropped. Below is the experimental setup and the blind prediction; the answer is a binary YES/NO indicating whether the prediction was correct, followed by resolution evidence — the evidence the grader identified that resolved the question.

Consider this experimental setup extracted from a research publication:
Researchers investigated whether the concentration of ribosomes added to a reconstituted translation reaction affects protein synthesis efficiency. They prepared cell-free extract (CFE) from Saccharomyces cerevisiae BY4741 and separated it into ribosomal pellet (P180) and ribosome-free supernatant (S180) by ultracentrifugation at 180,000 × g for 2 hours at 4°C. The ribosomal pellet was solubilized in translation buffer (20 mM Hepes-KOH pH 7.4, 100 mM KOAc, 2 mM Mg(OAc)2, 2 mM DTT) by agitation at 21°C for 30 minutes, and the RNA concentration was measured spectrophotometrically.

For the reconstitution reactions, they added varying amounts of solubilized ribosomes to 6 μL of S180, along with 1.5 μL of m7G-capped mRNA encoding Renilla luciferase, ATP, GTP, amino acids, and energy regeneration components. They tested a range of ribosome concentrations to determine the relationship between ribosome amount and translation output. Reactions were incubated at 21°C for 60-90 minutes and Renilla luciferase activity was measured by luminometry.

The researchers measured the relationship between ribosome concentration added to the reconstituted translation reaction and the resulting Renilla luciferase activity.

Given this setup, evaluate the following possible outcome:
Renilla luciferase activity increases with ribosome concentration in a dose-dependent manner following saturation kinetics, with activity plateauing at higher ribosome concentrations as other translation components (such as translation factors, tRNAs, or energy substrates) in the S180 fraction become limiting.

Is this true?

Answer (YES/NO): NO